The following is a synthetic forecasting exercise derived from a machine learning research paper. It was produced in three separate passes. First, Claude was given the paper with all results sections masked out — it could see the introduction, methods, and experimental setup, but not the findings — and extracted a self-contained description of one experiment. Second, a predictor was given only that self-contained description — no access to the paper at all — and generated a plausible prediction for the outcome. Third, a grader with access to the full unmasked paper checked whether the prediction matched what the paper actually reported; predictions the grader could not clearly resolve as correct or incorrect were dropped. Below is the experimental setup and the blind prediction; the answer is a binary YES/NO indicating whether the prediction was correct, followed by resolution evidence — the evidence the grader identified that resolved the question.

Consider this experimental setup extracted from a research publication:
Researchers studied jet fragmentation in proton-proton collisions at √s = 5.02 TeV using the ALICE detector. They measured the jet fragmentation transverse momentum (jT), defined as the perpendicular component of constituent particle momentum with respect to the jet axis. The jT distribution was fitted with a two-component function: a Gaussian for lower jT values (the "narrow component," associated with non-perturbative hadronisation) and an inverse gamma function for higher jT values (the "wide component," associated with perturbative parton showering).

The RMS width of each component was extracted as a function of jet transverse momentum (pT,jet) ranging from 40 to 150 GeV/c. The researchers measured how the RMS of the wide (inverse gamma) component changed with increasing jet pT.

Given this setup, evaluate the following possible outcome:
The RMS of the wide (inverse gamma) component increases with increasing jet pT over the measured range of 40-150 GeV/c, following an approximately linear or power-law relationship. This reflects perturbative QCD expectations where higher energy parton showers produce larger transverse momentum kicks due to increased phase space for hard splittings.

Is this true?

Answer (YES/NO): YES